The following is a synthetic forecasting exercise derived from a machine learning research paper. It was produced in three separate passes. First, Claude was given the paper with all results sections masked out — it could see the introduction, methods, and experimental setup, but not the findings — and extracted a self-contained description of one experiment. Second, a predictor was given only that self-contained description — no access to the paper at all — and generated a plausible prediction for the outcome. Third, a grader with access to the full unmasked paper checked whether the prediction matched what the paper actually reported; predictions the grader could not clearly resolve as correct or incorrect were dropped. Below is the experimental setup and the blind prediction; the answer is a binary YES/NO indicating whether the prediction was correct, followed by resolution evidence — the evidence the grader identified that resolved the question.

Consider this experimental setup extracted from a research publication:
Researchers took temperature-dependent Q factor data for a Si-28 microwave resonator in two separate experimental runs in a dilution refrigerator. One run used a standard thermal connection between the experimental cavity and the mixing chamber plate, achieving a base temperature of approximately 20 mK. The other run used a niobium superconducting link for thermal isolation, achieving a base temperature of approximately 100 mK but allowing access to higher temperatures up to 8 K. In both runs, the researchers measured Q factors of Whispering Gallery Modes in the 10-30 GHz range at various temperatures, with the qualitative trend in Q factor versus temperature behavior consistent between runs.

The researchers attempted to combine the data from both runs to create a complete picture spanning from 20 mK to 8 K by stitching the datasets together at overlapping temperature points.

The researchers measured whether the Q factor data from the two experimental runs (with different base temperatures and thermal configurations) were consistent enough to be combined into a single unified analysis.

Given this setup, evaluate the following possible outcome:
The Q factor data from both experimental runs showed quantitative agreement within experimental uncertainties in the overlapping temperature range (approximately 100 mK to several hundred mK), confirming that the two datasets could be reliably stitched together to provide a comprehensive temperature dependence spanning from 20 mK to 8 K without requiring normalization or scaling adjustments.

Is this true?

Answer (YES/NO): NO